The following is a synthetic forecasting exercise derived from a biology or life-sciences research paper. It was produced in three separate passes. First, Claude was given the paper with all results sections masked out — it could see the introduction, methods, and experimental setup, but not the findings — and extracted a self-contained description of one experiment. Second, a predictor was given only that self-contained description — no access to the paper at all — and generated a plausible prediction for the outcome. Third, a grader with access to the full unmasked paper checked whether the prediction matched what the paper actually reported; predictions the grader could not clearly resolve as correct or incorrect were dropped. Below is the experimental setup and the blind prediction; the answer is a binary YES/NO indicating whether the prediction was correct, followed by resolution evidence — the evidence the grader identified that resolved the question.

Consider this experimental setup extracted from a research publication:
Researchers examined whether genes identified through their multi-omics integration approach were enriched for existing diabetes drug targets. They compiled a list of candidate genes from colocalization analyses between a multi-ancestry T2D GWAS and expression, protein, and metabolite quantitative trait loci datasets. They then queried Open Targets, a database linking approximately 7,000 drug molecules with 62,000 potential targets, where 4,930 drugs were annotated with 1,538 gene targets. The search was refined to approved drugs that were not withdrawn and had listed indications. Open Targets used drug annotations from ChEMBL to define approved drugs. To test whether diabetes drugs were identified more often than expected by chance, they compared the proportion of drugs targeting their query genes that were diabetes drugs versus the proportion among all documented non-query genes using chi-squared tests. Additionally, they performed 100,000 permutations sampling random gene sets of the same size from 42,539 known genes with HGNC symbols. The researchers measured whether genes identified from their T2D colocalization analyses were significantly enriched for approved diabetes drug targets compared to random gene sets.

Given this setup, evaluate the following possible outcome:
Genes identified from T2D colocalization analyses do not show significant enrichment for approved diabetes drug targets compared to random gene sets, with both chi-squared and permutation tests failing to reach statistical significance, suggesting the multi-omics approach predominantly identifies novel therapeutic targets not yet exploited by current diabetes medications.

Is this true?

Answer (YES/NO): NO